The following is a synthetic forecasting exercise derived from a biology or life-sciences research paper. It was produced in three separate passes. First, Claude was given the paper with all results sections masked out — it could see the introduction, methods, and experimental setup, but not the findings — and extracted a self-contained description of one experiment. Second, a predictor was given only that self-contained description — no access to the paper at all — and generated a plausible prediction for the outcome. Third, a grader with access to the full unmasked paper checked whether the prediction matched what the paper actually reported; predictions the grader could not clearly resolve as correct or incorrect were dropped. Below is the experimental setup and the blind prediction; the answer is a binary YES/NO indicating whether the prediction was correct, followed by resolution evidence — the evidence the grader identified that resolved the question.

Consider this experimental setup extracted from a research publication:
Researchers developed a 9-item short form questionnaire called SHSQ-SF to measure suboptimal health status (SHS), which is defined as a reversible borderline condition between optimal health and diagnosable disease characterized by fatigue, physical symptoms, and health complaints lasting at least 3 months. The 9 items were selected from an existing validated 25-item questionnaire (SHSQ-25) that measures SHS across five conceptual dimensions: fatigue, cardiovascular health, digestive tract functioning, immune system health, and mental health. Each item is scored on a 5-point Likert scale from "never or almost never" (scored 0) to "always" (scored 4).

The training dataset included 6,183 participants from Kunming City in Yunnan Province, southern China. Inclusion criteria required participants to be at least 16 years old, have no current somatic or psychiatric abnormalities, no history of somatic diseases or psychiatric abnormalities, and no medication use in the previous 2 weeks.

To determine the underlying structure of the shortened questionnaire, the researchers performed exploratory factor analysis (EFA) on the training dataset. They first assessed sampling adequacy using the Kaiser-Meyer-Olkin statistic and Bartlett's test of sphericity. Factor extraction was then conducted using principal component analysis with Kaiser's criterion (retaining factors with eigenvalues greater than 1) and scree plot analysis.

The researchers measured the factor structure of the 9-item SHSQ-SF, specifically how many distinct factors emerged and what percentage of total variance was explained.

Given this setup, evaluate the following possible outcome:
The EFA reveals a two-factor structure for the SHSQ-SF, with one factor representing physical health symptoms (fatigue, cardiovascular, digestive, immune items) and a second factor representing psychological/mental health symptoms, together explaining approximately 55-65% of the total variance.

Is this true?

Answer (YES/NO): NO